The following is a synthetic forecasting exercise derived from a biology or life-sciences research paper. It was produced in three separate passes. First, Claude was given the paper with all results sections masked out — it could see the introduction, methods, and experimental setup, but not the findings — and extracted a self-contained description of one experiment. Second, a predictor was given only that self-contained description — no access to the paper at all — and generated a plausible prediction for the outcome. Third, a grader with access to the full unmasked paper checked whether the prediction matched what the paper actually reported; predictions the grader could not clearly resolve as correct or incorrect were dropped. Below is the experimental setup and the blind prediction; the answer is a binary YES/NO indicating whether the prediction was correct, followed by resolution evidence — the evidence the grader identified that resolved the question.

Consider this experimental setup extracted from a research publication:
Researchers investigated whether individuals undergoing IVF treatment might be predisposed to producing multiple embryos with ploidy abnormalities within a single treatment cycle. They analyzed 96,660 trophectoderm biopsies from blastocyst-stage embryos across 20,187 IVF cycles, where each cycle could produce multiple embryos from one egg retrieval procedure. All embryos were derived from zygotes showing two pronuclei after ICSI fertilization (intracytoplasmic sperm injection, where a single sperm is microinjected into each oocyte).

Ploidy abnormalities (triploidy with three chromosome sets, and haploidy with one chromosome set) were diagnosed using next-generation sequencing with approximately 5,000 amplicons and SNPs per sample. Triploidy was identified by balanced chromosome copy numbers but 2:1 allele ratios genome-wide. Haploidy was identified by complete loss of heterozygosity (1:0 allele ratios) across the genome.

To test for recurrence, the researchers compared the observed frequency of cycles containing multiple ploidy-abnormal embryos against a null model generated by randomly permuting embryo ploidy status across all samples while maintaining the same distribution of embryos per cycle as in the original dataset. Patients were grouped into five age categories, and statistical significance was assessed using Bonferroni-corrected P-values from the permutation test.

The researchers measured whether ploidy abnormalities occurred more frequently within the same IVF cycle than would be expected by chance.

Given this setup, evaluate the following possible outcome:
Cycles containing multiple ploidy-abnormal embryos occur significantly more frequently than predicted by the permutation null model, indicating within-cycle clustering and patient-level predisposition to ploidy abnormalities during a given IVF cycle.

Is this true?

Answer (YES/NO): YES